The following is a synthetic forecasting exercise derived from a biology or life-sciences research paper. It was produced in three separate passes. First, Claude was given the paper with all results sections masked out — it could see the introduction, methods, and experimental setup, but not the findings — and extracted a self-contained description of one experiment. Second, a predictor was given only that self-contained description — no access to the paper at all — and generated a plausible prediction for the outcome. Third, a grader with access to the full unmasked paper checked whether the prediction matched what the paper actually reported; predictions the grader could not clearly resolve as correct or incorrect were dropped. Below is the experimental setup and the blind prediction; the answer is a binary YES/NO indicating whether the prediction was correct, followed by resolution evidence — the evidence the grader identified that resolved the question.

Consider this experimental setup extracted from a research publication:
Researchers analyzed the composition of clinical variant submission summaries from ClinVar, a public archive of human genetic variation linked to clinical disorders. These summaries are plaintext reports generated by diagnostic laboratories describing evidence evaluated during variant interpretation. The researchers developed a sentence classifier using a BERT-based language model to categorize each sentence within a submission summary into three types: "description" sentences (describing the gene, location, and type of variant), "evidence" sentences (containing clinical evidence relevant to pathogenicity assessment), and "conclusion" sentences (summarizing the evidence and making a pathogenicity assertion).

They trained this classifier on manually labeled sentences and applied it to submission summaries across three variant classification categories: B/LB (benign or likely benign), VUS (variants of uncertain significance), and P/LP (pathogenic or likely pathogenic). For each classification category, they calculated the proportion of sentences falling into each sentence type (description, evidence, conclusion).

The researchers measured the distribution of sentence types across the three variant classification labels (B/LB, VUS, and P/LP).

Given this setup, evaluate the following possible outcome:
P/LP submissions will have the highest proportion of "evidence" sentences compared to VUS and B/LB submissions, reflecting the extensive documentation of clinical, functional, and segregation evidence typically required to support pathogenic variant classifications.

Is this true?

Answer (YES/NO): NO